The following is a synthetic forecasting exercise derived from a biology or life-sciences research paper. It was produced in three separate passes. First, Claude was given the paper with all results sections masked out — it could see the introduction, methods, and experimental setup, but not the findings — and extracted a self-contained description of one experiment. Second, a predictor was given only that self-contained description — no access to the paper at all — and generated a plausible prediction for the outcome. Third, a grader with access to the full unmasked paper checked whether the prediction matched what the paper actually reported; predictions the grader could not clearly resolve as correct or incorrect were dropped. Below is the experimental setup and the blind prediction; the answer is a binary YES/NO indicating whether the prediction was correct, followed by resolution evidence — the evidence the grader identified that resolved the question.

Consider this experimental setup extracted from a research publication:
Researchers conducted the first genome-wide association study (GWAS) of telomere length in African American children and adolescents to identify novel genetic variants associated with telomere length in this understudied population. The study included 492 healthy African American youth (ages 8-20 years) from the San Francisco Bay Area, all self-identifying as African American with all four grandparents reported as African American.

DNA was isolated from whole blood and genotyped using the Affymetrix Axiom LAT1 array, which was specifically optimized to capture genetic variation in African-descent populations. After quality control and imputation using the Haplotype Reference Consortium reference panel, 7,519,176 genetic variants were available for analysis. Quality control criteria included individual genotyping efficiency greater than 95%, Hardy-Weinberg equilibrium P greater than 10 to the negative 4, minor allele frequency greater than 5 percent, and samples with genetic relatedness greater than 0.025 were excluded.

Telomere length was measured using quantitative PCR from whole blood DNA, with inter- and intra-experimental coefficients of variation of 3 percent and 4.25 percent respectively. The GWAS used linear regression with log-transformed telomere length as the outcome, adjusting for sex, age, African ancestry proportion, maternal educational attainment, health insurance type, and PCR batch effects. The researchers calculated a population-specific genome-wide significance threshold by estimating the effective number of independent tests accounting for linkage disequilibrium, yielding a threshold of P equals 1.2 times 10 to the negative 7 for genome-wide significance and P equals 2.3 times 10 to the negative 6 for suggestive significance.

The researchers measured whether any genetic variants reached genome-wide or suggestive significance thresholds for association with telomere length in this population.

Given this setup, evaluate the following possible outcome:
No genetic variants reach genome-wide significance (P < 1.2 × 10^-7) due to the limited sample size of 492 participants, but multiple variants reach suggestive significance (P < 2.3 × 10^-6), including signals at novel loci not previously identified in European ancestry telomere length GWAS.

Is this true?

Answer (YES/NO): NO